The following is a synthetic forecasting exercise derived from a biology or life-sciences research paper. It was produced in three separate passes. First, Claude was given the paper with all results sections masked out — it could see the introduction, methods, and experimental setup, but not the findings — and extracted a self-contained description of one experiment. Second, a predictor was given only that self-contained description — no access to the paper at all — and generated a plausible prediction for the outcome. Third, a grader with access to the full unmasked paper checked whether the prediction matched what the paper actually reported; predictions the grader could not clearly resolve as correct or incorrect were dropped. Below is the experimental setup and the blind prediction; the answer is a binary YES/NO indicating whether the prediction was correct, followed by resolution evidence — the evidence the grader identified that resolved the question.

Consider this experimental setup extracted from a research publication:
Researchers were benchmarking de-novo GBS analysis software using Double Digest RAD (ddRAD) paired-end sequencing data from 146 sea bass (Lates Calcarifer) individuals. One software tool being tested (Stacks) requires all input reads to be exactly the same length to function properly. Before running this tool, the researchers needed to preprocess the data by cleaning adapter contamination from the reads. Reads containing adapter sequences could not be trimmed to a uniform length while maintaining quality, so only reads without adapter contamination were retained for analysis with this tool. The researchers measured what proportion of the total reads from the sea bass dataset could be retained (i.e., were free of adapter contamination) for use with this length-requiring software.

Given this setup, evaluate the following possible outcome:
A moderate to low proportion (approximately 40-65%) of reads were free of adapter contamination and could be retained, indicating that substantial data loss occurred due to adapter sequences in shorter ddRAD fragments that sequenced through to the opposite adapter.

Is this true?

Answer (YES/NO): NO